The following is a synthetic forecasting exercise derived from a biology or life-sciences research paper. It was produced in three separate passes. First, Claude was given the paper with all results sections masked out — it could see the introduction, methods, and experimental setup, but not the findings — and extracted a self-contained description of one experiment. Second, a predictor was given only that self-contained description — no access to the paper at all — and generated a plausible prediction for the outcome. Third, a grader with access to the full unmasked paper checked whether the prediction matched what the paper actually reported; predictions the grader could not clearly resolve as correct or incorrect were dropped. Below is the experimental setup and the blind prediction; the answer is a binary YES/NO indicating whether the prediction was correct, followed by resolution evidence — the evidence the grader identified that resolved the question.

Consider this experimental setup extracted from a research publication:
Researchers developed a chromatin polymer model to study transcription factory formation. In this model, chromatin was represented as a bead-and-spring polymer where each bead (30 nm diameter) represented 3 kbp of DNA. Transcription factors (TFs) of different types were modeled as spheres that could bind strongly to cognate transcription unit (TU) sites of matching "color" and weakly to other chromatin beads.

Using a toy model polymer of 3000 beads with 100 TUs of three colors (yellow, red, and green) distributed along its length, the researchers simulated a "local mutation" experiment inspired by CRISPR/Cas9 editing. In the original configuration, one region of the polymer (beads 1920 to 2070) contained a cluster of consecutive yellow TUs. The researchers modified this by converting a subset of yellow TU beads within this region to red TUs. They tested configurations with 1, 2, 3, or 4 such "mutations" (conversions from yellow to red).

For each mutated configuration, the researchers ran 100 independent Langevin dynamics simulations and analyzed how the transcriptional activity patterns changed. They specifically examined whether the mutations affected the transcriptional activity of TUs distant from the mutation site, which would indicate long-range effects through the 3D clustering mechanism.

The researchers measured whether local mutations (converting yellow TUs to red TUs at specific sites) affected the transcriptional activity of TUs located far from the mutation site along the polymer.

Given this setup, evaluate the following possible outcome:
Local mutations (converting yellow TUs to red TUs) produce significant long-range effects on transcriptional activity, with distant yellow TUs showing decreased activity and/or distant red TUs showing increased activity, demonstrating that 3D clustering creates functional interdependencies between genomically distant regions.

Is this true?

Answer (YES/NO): YES